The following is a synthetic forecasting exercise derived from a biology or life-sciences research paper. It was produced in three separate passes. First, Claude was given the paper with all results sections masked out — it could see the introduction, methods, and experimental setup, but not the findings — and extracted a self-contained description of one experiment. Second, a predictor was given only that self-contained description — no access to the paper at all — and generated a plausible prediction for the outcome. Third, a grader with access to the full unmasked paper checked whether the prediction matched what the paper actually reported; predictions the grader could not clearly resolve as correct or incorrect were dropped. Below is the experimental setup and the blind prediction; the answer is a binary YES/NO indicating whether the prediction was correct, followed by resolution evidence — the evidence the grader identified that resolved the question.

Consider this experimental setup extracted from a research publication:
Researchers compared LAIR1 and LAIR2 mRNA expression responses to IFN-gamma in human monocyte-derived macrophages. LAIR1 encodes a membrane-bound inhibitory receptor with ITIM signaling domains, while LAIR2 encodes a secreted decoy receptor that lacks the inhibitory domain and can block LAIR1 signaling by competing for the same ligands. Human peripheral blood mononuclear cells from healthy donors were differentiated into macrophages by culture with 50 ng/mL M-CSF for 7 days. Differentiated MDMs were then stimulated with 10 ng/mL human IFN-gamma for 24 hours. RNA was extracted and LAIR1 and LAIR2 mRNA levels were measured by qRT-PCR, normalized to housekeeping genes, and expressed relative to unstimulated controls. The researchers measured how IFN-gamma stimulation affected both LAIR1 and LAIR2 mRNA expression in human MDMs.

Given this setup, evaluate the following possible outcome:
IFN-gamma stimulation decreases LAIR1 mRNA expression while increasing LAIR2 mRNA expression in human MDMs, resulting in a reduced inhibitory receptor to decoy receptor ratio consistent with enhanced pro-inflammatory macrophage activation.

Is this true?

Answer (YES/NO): NO